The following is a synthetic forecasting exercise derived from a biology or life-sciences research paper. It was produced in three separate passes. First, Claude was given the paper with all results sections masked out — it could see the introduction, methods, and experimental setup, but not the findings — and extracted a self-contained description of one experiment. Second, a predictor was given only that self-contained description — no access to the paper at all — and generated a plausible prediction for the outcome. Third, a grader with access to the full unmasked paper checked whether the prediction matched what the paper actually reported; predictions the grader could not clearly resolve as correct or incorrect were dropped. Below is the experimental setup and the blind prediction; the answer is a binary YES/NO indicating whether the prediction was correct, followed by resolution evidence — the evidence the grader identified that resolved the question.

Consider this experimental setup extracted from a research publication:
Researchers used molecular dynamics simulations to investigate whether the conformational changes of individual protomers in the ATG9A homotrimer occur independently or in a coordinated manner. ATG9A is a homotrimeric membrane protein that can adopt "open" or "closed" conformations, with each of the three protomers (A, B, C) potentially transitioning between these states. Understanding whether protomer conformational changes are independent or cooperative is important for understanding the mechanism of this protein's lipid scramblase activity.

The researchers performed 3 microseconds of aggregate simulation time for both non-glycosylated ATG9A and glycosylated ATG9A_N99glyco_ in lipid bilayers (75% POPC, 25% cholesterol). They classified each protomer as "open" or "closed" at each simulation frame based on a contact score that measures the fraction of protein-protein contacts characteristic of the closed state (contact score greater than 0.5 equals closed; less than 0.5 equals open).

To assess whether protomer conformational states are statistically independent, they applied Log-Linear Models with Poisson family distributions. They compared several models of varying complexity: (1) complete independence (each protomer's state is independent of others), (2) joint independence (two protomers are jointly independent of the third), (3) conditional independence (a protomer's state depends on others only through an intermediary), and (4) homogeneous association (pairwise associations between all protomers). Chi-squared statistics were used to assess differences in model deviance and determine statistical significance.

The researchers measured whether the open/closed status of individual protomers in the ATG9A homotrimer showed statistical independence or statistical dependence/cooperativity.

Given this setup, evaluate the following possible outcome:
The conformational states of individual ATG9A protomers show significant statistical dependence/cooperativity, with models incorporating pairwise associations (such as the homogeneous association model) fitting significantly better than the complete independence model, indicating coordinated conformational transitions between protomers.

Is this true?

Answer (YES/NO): YES